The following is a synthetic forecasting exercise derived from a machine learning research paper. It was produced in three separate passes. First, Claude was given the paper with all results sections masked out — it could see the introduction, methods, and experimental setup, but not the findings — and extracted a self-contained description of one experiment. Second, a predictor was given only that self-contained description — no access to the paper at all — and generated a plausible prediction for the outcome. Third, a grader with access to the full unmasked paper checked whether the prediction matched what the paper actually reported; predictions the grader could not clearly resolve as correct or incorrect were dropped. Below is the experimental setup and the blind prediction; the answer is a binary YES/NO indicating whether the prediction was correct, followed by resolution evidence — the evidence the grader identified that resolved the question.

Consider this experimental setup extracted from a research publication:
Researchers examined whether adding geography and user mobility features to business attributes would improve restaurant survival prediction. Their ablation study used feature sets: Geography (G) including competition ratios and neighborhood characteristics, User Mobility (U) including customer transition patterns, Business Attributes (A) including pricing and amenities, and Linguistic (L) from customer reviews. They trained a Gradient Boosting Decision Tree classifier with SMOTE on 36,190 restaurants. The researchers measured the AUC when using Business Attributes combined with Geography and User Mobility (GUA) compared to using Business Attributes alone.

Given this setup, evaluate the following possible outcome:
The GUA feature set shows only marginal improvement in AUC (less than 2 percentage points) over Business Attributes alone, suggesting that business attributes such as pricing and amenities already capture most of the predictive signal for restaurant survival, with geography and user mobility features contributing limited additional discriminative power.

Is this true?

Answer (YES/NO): NO